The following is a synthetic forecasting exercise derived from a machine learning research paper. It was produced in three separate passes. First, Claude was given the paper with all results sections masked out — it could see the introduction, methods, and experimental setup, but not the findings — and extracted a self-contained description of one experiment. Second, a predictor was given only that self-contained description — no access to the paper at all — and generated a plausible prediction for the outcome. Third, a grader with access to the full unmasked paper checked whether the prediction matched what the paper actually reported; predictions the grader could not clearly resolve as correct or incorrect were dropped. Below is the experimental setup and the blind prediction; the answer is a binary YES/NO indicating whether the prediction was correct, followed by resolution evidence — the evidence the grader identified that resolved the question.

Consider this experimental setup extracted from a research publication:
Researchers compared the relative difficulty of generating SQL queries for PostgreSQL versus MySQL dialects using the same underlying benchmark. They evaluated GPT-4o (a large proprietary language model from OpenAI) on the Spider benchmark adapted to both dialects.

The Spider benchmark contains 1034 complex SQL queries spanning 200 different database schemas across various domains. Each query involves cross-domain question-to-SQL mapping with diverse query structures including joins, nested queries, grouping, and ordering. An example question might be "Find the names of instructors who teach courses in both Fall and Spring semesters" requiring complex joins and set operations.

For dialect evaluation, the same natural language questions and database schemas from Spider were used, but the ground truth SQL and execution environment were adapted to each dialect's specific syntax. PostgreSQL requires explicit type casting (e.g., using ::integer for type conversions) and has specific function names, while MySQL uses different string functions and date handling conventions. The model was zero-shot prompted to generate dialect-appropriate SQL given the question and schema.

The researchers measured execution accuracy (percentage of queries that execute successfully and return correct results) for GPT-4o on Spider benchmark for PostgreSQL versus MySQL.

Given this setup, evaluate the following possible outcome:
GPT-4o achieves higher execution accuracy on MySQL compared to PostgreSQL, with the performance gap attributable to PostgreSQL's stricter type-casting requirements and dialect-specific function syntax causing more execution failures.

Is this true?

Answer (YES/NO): YES